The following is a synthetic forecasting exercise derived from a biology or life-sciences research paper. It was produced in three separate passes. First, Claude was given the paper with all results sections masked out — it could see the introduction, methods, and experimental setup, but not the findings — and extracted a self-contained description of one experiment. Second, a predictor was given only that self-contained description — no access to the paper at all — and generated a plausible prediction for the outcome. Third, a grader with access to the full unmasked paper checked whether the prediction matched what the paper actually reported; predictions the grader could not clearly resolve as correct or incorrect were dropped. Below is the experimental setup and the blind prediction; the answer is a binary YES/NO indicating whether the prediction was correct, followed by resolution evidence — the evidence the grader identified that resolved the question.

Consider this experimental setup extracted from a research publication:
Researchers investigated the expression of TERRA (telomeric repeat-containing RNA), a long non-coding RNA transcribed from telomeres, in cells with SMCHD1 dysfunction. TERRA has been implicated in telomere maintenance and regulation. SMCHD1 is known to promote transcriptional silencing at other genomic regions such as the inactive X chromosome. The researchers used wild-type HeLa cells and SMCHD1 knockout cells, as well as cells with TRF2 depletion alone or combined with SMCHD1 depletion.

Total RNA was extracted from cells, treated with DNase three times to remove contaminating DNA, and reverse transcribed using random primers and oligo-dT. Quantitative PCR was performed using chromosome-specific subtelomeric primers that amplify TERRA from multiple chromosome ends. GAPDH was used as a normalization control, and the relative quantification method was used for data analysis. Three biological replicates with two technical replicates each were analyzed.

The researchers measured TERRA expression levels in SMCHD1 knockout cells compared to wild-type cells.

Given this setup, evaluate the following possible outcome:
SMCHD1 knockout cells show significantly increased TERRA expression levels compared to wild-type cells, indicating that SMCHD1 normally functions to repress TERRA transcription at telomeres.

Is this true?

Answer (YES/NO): NO